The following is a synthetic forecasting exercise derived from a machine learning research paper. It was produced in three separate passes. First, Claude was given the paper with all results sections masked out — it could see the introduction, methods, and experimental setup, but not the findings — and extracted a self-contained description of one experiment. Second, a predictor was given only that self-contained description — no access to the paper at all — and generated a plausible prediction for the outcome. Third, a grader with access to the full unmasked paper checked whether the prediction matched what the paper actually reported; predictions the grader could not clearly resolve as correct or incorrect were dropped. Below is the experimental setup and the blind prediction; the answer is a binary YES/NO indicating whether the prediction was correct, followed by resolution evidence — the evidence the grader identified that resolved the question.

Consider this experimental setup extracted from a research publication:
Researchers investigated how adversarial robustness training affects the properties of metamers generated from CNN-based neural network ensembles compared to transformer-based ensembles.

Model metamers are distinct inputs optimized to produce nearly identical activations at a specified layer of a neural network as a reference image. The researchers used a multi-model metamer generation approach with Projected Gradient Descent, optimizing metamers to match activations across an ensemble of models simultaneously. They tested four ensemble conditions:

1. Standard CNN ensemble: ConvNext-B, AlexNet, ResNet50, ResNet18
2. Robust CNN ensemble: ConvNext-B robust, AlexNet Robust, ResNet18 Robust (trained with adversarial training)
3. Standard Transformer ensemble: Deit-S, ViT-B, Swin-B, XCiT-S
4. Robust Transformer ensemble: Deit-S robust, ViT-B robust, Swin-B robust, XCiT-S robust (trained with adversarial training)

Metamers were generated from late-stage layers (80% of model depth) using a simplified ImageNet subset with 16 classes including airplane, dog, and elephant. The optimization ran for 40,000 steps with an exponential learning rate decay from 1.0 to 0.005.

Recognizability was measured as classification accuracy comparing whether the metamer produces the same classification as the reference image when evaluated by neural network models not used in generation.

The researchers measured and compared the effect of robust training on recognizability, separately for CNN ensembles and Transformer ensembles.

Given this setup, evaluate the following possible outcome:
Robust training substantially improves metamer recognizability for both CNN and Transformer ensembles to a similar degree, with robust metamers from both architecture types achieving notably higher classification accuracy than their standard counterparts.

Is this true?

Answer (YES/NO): NO